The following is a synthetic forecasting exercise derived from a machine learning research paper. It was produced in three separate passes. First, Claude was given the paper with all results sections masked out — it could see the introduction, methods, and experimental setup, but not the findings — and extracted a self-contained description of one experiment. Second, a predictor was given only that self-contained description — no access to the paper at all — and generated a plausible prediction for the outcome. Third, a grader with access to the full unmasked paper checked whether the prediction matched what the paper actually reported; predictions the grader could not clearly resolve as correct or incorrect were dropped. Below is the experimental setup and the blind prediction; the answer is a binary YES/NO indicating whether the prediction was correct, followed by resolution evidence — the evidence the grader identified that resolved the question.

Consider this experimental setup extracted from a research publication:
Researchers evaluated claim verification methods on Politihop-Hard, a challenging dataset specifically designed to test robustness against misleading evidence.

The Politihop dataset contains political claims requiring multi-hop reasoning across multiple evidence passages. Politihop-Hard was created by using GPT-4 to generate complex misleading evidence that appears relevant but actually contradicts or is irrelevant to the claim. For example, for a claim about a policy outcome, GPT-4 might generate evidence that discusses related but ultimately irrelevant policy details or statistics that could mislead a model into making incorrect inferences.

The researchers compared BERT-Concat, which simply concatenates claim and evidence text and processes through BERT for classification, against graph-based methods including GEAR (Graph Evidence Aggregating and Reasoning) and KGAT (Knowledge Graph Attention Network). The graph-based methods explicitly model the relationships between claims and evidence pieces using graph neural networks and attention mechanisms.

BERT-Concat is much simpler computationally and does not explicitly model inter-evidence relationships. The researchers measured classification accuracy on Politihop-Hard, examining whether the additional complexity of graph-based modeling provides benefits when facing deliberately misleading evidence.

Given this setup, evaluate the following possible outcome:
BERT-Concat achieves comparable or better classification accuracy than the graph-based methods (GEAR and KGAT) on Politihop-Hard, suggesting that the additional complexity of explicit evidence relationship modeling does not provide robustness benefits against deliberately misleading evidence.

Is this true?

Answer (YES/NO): NO